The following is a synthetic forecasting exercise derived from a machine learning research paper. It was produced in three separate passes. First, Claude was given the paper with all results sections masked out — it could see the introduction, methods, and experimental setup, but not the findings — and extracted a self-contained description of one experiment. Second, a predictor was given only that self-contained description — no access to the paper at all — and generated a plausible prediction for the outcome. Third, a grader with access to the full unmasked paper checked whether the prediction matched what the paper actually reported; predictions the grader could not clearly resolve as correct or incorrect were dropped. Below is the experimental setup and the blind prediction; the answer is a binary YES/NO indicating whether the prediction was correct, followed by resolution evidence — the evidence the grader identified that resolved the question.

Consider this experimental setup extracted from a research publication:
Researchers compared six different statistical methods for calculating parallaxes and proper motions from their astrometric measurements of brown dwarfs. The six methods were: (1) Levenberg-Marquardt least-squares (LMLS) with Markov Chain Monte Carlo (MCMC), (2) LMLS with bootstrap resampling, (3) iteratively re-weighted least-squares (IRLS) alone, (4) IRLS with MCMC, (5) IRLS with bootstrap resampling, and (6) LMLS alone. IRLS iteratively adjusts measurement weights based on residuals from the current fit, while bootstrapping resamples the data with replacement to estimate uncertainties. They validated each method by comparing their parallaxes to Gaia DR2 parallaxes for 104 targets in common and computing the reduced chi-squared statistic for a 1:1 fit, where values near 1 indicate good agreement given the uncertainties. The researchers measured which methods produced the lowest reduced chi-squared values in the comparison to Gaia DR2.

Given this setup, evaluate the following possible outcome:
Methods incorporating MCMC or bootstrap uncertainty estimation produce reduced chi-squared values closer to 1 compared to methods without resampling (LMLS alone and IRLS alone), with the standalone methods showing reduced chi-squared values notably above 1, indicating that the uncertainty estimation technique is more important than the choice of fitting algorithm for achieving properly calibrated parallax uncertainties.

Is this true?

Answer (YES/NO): NO